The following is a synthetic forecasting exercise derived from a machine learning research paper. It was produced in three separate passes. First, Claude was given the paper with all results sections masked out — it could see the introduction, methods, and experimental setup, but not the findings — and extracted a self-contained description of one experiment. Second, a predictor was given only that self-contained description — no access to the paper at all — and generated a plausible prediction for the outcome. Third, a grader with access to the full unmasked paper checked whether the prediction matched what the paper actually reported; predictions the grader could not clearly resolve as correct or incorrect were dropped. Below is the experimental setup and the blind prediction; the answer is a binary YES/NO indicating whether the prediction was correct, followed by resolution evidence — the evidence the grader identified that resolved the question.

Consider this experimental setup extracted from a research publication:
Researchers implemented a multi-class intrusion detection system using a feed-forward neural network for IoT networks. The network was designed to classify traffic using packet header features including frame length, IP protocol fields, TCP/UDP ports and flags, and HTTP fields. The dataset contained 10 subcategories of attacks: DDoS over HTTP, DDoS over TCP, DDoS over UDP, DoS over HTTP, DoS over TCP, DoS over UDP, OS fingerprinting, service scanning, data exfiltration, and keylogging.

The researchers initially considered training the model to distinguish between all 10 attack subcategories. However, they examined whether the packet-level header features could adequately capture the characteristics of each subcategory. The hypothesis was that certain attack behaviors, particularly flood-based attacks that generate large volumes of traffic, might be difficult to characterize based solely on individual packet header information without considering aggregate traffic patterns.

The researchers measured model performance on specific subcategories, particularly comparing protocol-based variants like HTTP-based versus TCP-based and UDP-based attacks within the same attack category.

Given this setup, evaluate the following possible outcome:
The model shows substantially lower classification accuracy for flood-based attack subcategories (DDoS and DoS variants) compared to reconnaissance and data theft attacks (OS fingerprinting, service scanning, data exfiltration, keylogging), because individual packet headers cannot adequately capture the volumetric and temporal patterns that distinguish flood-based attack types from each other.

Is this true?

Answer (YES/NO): NO